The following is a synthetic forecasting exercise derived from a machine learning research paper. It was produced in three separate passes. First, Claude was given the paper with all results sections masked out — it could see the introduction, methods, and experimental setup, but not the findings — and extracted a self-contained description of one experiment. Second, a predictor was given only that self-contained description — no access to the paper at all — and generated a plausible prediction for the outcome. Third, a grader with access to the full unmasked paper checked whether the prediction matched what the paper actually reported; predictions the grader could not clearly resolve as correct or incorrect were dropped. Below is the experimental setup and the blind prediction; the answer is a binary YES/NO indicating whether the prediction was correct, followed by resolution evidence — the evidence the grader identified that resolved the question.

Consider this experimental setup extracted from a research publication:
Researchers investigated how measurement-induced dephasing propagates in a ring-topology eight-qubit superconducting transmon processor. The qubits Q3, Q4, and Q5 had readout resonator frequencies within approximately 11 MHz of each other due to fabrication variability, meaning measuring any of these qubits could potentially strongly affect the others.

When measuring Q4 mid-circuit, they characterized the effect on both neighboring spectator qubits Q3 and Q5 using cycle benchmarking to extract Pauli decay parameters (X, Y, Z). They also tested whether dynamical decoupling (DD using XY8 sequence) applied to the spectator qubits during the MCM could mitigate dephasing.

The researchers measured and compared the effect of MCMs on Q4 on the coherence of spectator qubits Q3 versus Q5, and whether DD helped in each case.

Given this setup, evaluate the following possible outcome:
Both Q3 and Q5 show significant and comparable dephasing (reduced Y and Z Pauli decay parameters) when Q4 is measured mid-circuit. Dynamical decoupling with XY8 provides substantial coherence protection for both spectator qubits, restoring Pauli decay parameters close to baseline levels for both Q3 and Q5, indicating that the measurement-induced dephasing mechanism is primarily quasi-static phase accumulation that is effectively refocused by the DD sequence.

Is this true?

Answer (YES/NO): NO